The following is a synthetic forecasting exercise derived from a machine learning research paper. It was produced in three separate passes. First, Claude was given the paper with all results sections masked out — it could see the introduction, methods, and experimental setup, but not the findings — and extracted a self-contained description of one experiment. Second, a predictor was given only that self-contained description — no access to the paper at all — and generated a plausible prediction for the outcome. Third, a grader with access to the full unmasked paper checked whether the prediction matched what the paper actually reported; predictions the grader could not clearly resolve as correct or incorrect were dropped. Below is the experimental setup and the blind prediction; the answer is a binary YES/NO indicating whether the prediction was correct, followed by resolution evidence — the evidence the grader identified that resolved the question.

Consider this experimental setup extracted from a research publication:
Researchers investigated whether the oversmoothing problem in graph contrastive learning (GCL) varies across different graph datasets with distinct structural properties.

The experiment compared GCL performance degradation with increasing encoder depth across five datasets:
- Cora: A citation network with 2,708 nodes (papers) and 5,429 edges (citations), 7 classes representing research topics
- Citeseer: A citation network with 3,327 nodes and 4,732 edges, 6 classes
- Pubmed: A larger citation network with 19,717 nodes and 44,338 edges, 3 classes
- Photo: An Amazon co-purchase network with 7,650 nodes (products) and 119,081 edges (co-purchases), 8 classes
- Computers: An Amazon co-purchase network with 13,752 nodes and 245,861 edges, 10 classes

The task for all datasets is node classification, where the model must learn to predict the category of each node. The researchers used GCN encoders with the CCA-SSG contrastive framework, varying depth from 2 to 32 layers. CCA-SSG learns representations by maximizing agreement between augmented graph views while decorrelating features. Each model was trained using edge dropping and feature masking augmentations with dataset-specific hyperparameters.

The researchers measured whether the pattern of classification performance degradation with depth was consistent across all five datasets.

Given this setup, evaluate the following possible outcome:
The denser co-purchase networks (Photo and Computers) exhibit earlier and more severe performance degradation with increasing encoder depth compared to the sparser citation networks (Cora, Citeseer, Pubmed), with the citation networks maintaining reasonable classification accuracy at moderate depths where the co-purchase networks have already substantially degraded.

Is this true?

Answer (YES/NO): NO